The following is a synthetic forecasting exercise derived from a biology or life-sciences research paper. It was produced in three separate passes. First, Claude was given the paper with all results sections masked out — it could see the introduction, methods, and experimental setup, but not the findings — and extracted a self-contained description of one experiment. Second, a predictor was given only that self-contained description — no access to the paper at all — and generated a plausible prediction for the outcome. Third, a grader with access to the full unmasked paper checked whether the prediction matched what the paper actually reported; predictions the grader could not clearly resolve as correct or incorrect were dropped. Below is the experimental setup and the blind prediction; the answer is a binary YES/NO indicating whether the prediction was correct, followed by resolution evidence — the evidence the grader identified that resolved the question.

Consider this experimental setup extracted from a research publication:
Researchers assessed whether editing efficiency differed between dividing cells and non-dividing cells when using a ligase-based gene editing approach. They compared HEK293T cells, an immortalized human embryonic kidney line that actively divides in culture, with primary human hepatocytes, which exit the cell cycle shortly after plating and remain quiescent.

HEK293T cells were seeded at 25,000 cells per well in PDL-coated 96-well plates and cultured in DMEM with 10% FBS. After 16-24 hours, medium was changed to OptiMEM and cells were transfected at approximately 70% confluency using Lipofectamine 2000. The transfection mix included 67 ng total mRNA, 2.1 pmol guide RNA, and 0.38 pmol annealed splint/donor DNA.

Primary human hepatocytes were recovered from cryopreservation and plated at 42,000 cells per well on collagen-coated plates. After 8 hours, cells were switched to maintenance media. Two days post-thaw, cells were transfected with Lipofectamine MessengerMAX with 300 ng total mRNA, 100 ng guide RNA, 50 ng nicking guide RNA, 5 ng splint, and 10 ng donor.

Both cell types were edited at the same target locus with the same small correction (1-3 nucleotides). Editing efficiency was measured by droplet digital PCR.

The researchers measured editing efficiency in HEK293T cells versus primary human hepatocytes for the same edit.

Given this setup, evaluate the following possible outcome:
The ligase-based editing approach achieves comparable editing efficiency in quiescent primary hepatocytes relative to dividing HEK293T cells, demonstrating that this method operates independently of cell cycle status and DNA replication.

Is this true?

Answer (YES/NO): NO